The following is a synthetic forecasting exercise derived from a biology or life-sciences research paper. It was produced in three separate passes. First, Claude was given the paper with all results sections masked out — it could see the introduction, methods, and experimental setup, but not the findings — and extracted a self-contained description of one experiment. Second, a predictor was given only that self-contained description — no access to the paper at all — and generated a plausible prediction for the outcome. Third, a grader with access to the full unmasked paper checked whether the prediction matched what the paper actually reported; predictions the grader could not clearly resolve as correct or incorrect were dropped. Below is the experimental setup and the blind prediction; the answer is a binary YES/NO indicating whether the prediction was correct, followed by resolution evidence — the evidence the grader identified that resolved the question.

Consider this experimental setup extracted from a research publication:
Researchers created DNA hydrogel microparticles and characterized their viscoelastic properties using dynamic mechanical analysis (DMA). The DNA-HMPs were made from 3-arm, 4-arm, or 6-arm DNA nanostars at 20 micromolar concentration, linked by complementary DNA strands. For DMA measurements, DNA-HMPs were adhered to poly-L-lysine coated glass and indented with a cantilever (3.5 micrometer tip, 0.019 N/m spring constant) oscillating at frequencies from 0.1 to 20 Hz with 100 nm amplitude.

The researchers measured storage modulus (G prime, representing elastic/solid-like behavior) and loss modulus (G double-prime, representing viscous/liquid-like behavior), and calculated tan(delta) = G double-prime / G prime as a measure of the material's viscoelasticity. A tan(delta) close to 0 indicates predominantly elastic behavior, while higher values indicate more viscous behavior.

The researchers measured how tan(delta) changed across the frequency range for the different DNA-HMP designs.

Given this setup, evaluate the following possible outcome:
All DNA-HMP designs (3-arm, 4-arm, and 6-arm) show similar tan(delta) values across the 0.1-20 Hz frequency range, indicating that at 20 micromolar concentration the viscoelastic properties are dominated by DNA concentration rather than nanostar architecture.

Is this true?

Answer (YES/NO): NO